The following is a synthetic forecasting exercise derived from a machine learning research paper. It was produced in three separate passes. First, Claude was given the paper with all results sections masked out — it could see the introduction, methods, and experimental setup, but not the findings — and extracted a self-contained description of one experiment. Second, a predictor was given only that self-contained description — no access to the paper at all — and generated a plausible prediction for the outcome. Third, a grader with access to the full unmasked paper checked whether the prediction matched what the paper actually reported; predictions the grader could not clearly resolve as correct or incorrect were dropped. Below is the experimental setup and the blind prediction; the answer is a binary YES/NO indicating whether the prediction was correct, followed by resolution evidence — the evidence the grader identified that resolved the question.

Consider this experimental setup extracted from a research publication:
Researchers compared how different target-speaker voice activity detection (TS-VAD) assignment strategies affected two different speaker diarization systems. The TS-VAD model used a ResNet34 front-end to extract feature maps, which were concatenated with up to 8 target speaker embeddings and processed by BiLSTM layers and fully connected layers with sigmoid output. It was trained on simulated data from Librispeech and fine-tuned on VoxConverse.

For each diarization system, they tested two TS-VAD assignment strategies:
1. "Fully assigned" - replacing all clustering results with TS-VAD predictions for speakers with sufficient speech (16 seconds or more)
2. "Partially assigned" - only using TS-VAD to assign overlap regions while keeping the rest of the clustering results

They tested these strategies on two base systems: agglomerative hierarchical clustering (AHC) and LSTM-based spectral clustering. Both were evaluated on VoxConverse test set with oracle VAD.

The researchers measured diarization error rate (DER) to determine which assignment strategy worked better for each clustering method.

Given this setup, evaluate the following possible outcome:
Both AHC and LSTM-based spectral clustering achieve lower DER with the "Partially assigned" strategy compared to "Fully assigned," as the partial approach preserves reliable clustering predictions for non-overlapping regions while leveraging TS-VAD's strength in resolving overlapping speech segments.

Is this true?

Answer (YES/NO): NO